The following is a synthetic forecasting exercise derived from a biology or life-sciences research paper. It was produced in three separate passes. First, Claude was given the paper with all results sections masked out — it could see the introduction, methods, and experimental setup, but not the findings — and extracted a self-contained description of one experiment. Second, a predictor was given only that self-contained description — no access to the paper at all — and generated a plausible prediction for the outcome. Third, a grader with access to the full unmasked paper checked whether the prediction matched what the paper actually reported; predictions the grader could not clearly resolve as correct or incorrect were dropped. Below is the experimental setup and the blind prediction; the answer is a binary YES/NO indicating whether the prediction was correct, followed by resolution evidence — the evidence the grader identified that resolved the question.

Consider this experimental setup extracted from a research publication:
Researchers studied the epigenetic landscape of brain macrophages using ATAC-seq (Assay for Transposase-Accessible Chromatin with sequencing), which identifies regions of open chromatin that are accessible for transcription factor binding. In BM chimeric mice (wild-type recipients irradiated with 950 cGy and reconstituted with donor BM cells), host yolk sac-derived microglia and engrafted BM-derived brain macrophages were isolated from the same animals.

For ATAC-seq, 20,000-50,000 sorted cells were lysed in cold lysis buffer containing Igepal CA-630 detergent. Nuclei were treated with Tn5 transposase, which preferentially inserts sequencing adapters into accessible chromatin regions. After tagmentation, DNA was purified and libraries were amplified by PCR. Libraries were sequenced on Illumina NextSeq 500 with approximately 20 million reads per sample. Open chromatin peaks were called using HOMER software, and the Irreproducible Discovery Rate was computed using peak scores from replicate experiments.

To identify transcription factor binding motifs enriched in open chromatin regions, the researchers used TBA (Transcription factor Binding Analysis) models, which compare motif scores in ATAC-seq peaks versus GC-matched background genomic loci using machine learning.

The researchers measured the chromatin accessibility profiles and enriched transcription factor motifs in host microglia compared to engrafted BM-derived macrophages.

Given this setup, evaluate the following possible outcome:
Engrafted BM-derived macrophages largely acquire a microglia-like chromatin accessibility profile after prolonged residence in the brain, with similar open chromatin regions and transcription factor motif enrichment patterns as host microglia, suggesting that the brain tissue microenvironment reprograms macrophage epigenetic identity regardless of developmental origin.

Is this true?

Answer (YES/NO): NO